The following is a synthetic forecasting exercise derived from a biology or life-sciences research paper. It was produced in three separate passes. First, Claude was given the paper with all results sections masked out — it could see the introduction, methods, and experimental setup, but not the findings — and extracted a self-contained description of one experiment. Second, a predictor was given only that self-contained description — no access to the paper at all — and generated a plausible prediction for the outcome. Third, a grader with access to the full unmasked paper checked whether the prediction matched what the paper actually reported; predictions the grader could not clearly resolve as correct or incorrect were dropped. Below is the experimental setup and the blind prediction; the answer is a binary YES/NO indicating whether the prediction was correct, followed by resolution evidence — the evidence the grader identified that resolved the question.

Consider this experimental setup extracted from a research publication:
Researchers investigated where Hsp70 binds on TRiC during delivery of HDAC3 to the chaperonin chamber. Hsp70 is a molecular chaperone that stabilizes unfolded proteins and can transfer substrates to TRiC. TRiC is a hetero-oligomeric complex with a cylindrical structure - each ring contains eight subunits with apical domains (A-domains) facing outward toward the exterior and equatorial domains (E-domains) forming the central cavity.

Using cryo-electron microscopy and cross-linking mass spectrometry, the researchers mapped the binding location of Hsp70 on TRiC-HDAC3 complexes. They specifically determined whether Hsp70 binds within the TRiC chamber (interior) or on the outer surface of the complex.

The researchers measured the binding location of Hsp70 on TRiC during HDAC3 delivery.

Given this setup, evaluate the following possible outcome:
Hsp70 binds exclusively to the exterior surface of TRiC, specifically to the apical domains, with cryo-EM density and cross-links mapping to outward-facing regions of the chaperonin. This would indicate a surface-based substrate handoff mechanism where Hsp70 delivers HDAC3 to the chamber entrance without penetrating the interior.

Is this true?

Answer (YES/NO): NO